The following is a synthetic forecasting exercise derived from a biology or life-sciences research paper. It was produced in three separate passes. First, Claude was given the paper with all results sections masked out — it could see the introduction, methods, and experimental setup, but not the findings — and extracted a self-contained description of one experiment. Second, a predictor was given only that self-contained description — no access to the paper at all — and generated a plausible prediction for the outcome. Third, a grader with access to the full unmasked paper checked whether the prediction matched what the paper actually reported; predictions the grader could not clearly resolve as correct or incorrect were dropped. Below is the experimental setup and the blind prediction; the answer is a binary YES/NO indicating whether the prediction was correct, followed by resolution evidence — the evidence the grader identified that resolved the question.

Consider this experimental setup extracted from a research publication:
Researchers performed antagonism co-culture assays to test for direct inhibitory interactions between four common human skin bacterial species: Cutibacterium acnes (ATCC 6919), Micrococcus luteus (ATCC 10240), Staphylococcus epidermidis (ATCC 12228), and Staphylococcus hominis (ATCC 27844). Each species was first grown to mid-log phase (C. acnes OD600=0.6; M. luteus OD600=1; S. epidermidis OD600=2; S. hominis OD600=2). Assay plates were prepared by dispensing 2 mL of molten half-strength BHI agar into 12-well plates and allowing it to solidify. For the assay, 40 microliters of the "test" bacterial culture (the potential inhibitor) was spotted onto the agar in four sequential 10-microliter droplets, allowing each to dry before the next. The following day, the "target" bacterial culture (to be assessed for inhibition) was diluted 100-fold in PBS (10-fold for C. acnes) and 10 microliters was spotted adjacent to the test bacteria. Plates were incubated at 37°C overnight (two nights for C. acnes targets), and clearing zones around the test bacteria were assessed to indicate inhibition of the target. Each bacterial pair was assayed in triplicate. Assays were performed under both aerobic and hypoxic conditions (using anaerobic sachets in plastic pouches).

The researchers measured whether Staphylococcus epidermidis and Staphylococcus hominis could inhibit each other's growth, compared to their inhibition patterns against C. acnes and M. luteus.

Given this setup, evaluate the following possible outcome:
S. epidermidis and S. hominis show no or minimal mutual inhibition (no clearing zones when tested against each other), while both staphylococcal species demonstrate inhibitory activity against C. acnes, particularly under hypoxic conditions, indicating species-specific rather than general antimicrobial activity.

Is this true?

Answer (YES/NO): NO